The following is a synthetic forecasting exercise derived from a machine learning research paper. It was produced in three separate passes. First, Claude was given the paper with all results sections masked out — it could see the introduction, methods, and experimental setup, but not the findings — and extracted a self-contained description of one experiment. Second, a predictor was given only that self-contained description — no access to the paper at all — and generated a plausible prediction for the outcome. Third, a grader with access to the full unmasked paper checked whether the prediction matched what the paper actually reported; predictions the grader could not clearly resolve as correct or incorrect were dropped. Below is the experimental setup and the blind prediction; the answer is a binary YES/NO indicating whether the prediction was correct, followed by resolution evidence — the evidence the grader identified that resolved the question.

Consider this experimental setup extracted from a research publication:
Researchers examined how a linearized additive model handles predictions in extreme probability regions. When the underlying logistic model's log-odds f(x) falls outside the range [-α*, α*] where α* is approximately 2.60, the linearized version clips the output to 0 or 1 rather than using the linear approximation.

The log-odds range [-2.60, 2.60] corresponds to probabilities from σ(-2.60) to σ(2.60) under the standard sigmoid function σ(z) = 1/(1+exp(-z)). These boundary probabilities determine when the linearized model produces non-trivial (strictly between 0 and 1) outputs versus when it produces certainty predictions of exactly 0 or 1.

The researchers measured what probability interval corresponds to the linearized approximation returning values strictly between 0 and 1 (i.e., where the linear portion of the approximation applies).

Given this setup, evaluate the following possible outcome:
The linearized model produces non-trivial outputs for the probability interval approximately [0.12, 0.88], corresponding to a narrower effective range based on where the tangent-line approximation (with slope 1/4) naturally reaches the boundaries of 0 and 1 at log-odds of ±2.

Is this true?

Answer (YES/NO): NO